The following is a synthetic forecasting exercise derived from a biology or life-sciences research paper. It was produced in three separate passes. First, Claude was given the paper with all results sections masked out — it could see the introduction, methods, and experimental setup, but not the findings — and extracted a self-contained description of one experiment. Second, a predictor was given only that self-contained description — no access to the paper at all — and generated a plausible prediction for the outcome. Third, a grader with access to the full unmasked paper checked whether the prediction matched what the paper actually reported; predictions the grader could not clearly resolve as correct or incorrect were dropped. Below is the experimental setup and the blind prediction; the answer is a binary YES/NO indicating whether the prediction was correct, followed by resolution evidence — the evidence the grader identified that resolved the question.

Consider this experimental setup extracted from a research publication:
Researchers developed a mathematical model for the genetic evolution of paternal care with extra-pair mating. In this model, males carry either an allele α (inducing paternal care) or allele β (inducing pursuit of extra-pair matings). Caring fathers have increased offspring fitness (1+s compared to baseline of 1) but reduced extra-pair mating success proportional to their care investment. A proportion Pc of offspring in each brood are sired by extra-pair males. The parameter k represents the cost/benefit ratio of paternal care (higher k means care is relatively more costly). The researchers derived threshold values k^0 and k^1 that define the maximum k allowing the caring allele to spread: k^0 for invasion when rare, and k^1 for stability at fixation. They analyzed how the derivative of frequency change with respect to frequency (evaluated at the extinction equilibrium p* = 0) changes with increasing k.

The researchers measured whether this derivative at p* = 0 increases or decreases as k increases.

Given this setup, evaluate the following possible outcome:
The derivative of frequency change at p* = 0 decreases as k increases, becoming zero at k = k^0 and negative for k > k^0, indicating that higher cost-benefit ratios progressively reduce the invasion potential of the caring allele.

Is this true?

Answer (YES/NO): YES